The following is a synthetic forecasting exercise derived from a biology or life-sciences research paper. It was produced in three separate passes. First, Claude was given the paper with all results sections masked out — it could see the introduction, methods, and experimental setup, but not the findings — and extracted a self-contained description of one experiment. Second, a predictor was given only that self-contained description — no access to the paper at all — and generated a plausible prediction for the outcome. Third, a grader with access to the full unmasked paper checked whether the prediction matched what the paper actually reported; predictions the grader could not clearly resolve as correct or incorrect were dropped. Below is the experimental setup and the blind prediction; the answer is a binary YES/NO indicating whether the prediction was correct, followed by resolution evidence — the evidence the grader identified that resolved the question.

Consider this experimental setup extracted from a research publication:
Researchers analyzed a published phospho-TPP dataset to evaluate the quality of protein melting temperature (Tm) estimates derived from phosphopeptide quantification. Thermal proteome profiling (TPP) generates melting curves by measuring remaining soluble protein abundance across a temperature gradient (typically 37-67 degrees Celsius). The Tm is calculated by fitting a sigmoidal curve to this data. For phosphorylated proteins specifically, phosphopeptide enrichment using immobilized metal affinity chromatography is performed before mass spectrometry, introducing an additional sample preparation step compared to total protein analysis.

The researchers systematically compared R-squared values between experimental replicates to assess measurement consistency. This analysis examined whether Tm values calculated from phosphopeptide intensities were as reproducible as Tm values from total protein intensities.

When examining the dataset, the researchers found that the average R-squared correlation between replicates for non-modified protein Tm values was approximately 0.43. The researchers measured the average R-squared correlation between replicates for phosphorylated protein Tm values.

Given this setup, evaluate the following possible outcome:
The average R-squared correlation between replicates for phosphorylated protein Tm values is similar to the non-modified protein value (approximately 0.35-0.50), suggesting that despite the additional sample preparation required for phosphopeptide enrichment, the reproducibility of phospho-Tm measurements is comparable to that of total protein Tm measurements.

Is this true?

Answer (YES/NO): NO